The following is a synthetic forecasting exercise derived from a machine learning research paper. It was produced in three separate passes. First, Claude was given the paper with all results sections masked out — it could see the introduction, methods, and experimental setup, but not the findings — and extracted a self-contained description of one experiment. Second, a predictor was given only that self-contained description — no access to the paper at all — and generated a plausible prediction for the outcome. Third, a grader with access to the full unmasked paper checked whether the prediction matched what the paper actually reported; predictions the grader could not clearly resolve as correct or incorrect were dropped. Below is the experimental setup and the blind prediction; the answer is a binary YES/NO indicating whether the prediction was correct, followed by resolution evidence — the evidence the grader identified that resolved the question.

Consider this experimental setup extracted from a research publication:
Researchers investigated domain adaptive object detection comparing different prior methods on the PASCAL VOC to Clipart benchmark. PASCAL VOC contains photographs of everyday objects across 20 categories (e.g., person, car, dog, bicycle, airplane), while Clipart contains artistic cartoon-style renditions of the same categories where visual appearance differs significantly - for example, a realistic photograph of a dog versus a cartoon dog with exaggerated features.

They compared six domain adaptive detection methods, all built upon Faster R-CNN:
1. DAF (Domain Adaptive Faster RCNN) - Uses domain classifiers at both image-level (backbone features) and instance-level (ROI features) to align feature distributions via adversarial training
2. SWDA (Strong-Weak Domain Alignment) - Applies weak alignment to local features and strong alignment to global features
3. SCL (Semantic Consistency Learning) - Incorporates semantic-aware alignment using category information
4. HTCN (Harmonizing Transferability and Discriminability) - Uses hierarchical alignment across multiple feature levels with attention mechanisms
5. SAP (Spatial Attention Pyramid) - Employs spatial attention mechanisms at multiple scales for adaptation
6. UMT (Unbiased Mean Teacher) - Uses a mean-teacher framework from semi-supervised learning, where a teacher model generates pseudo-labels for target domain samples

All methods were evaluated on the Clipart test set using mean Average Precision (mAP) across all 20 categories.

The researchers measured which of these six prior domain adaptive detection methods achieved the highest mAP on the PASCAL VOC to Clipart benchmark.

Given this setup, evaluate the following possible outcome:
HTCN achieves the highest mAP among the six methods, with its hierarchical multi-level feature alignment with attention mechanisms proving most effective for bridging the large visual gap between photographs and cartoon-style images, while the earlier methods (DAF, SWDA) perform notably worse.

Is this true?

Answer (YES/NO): NO